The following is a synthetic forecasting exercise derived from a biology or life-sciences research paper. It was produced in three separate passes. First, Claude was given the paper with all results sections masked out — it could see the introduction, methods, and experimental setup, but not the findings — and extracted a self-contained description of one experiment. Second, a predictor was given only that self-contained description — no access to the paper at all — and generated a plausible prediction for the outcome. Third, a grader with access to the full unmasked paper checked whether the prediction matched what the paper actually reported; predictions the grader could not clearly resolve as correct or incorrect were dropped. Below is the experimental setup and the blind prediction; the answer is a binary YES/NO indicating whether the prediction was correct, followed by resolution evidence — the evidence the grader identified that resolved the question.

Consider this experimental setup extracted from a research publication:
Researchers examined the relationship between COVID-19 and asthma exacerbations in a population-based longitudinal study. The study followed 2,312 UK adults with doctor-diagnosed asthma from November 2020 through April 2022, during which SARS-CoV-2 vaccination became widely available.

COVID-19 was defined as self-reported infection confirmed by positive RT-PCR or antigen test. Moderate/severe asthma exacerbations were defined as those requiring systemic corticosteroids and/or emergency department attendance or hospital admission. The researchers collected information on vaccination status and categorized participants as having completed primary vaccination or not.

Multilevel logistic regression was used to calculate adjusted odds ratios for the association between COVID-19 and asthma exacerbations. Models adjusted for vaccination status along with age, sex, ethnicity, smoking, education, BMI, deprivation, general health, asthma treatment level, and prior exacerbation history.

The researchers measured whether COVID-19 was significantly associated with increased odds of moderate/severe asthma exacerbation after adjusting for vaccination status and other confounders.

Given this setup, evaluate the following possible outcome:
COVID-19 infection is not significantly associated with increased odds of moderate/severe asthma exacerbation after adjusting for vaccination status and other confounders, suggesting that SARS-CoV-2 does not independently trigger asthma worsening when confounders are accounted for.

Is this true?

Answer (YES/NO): NO